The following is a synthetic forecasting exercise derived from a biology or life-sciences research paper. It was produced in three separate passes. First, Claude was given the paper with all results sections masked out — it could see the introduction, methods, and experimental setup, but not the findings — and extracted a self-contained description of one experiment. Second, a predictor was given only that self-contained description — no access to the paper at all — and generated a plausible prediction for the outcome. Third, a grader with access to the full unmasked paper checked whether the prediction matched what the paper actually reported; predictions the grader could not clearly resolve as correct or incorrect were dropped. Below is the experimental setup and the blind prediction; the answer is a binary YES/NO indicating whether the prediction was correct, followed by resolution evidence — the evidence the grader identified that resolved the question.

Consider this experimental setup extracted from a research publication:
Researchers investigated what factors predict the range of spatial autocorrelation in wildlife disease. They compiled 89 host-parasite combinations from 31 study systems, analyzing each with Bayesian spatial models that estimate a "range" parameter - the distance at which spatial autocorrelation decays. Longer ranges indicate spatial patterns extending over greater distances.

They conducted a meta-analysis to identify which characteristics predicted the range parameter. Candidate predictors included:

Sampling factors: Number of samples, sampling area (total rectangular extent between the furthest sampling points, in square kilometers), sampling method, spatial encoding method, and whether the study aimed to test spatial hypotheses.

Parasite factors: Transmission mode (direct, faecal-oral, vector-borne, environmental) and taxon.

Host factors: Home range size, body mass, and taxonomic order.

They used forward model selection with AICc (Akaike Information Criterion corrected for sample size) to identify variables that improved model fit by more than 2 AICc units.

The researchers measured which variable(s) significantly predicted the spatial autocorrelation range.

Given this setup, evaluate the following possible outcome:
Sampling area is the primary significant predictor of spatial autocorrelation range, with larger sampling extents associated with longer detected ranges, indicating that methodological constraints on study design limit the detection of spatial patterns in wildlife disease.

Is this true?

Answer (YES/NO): YES